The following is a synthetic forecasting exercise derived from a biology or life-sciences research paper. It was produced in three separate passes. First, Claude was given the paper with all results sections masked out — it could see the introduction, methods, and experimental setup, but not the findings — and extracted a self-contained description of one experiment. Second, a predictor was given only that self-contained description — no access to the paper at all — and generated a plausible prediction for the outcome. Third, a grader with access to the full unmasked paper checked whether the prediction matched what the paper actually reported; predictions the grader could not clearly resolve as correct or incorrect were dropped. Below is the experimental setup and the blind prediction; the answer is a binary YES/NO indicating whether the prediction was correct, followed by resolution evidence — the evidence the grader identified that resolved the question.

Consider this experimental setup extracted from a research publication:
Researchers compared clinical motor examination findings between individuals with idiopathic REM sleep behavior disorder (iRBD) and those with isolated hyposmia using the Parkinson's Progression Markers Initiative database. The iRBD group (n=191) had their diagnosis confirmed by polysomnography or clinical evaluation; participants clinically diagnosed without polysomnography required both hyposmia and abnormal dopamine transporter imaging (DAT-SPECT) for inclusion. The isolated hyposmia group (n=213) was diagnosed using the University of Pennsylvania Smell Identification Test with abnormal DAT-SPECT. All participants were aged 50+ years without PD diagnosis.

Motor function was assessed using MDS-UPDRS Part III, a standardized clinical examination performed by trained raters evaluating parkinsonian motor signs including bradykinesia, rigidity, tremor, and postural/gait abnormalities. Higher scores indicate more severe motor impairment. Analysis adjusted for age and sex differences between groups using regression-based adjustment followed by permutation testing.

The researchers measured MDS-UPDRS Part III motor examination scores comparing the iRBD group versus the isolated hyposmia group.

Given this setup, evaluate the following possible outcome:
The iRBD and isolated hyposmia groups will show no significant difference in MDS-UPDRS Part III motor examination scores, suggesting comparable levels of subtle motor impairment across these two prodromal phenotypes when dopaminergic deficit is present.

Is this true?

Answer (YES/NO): YES